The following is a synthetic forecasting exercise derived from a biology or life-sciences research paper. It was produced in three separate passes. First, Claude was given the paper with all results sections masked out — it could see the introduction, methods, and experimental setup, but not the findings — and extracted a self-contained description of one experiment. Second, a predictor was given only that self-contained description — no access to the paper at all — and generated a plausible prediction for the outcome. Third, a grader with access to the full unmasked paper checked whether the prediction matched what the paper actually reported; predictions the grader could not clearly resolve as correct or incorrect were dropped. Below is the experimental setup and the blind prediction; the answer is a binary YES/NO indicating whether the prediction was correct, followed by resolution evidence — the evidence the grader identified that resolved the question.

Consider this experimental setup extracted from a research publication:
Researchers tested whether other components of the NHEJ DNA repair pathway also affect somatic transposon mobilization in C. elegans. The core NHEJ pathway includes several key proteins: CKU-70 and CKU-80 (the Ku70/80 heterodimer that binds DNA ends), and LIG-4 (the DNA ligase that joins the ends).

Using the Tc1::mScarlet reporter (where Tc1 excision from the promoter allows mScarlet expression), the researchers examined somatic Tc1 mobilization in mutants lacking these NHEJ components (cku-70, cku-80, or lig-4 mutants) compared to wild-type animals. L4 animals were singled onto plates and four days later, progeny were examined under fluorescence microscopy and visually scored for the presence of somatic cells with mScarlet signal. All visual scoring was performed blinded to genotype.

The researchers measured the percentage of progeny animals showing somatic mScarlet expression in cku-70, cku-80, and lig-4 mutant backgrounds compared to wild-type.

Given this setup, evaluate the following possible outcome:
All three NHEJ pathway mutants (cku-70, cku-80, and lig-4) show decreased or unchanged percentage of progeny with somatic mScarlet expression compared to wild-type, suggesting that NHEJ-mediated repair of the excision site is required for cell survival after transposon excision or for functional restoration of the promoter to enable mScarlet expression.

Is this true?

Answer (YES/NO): YES